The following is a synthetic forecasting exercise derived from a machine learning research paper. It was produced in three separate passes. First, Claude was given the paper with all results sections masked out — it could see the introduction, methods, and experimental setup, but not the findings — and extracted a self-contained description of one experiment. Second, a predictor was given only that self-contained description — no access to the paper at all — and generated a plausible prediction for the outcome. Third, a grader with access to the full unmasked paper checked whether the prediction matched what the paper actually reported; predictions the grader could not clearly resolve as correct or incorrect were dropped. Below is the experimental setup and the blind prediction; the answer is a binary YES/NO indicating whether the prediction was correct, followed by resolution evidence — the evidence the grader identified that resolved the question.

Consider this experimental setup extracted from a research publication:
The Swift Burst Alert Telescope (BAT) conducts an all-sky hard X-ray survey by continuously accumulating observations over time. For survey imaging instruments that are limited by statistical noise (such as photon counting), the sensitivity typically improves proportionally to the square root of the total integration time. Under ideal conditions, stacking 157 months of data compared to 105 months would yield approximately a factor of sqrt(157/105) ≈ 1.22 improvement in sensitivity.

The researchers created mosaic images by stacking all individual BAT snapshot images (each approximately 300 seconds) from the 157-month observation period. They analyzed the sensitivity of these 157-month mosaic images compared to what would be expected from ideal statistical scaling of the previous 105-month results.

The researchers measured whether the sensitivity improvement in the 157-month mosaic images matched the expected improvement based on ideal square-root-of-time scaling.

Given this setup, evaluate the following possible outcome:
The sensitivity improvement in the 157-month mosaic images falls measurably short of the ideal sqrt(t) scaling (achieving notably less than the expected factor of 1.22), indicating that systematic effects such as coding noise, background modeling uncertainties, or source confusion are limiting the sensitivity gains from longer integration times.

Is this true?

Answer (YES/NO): YES